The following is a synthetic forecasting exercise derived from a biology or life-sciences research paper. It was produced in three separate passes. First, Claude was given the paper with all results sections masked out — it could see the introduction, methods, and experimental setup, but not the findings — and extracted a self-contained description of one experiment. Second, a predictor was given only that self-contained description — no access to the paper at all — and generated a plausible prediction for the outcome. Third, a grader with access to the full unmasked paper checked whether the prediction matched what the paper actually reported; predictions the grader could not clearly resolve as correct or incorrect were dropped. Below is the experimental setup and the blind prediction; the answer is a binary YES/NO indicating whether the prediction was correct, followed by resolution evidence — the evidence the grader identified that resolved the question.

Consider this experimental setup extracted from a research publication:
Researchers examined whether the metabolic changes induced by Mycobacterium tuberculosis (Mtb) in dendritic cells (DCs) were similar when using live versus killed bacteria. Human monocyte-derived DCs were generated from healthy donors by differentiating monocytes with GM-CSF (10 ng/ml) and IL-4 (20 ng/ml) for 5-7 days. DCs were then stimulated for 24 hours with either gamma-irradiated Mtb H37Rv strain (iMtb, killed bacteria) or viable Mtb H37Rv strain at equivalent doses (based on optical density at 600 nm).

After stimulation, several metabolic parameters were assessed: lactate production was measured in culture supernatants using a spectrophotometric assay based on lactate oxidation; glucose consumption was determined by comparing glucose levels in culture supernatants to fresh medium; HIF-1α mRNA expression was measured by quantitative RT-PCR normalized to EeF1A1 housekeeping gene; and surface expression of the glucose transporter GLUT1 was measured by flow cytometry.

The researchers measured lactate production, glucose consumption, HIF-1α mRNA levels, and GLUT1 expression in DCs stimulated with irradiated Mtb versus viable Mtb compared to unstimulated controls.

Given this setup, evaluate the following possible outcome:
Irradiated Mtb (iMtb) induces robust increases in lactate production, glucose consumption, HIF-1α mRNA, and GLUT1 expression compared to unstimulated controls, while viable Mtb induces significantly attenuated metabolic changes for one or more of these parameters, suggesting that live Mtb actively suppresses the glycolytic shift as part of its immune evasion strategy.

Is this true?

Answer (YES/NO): NO